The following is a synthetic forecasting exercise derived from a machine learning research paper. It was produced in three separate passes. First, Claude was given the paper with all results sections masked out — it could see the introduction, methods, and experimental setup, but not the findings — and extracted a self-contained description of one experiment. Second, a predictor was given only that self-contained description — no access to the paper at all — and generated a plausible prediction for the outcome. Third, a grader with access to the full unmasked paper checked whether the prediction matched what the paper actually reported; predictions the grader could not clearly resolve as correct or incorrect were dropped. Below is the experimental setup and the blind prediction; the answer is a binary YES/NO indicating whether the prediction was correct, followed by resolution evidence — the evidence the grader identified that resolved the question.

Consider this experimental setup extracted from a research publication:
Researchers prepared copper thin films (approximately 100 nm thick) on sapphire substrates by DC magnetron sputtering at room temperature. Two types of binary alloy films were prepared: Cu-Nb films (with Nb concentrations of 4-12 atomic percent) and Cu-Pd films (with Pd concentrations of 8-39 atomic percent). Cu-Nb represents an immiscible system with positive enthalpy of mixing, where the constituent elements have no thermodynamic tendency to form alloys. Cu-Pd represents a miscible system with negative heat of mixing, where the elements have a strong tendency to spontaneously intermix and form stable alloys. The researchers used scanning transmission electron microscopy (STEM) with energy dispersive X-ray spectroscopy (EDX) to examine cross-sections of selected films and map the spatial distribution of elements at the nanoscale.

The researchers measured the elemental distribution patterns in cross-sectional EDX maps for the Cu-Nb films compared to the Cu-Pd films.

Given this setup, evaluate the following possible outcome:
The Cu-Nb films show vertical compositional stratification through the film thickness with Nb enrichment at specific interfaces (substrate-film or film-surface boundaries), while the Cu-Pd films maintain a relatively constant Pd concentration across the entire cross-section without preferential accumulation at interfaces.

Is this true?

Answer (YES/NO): NO